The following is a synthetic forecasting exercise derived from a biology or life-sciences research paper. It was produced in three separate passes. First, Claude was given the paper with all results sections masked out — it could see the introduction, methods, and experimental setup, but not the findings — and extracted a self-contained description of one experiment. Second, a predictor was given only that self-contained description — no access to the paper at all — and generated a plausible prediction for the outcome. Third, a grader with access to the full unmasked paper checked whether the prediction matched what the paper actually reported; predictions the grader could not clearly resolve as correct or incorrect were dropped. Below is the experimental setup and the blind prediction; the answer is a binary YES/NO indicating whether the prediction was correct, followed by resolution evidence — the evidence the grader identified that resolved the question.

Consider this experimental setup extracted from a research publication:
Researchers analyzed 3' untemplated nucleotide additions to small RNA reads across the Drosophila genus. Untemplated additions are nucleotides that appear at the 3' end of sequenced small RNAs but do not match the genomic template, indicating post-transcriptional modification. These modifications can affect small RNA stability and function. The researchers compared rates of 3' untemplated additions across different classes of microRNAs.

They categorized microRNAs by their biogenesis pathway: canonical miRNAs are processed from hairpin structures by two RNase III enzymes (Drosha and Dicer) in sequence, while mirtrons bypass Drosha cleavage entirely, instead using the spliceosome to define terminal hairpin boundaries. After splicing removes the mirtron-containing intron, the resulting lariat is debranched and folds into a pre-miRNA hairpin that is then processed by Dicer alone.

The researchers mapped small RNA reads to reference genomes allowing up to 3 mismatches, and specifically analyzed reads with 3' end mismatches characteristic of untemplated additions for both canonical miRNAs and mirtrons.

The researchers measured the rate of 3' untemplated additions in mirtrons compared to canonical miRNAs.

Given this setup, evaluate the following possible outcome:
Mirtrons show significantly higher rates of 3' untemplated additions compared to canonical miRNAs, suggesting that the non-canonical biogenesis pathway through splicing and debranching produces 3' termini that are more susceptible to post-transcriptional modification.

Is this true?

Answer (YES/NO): YES